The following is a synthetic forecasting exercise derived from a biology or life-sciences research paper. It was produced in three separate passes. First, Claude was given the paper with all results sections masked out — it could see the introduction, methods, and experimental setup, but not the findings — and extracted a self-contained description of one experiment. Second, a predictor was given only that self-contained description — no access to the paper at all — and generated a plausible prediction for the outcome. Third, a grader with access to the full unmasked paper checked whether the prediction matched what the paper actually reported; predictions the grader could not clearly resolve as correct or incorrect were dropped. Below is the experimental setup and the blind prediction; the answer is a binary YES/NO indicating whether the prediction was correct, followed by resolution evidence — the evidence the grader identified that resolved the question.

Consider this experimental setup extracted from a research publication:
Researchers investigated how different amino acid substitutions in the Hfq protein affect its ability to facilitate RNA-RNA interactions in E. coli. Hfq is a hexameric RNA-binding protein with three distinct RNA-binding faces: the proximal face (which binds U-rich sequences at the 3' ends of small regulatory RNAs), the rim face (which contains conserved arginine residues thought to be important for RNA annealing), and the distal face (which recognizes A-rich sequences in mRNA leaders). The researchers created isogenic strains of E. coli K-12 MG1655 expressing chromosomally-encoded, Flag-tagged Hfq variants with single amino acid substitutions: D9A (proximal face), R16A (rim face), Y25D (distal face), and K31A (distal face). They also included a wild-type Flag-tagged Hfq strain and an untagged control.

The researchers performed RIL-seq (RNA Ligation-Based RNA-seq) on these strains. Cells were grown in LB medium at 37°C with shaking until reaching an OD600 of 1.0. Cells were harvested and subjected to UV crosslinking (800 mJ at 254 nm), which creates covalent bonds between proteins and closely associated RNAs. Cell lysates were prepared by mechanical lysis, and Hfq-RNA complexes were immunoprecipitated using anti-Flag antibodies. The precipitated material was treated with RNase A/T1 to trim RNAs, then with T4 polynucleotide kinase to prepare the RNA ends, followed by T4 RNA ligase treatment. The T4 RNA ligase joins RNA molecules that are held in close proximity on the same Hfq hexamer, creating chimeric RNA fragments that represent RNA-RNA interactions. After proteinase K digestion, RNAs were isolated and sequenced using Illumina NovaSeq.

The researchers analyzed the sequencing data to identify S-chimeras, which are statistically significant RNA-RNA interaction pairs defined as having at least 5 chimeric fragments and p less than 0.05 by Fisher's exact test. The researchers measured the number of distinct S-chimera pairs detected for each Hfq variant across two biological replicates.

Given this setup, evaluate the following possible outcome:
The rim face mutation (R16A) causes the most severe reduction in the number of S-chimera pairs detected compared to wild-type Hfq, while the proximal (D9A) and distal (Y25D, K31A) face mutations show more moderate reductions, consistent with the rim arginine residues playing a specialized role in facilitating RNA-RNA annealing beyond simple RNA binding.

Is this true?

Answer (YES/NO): NO